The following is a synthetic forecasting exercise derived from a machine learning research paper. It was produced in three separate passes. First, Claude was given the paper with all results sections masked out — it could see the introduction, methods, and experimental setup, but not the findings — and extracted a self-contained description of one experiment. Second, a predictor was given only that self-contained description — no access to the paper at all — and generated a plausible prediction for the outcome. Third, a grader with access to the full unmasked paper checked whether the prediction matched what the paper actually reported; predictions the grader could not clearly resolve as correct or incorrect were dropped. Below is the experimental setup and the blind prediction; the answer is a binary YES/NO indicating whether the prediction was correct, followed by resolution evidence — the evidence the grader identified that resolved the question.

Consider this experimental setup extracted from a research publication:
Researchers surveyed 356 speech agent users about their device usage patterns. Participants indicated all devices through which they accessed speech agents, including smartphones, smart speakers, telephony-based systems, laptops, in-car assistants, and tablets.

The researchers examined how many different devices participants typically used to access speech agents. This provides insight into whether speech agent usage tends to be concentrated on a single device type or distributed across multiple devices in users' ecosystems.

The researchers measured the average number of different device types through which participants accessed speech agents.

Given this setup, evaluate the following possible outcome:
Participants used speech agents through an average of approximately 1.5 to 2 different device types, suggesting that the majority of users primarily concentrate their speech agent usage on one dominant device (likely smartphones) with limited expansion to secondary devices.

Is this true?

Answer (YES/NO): NO